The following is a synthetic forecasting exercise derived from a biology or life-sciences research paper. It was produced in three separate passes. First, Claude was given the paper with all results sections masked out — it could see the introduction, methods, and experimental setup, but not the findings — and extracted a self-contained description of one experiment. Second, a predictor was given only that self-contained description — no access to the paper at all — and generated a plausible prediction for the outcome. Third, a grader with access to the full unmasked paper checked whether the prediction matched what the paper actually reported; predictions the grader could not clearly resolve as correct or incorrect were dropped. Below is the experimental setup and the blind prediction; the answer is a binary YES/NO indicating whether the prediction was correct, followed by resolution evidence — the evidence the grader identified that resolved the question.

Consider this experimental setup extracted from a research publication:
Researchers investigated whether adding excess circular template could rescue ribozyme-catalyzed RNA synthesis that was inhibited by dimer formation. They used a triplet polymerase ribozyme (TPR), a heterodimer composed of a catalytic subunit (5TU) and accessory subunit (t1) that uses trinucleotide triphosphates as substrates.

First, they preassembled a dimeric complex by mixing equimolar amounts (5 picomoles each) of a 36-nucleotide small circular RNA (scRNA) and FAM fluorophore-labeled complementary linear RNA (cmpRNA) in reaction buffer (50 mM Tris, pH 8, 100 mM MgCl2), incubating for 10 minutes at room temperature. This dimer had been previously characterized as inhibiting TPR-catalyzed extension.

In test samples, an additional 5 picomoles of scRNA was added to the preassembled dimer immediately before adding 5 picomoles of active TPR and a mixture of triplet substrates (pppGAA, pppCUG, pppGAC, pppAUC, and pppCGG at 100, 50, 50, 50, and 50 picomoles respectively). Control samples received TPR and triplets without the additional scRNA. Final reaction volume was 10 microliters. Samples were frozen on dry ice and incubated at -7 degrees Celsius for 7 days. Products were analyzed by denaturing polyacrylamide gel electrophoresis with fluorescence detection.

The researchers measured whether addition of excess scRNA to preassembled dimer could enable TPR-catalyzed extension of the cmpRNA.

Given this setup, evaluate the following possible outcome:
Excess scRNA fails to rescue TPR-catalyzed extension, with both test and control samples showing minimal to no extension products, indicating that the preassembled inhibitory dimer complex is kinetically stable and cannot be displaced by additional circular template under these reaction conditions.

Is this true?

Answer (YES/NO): NO